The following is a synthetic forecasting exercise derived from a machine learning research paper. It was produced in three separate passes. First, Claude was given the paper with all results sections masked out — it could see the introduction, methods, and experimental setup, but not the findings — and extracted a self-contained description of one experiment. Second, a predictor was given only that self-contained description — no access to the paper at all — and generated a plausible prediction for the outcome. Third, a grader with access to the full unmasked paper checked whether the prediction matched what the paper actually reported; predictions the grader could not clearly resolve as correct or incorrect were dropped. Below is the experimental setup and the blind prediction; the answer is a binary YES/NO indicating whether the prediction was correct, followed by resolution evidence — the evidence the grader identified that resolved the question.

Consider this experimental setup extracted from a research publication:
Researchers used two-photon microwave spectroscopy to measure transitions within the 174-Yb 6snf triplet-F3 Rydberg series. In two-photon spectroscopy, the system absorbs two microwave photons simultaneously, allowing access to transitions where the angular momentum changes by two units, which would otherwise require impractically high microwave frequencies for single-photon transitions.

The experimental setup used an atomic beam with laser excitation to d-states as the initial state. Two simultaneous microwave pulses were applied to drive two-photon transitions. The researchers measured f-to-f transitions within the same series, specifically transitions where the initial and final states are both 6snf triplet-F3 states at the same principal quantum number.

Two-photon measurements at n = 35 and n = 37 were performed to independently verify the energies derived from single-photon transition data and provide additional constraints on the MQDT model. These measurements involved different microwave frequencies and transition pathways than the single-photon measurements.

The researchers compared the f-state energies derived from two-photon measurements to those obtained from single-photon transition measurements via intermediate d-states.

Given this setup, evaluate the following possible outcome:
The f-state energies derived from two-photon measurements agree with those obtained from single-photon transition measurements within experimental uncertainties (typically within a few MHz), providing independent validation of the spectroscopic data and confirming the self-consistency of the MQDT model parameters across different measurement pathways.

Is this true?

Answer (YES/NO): YES